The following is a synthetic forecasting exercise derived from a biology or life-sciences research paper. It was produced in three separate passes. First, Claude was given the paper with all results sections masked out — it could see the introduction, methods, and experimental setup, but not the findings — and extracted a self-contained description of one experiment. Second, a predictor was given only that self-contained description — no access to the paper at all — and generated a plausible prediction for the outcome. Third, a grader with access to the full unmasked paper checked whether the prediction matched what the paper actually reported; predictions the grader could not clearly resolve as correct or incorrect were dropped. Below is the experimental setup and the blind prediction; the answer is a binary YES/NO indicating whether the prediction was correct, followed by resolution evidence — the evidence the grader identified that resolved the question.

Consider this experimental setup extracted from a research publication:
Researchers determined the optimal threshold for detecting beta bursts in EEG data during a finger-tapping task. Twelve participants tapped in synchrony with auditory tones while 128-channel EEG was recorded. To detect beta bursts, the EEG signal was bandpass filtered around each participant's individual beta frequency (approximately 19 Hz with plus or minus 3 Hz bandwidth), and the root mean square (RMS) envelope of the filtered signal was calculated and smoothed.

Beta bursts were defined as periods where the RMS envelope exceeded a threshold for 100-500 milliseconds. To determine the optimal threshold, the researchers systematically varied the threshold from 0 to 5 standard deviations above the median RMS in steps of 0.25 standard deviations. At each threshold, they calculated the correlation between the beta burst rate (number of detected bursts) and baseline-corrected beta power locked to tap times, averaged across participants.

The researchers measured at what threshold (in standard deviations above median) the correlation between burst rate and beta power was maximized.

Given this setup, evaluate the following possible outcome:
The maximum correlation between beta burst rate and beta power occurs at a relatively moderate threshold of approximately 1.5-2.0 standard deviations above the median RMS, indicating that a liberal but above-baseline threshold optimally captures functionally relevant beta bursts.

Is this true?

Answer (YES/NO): YES